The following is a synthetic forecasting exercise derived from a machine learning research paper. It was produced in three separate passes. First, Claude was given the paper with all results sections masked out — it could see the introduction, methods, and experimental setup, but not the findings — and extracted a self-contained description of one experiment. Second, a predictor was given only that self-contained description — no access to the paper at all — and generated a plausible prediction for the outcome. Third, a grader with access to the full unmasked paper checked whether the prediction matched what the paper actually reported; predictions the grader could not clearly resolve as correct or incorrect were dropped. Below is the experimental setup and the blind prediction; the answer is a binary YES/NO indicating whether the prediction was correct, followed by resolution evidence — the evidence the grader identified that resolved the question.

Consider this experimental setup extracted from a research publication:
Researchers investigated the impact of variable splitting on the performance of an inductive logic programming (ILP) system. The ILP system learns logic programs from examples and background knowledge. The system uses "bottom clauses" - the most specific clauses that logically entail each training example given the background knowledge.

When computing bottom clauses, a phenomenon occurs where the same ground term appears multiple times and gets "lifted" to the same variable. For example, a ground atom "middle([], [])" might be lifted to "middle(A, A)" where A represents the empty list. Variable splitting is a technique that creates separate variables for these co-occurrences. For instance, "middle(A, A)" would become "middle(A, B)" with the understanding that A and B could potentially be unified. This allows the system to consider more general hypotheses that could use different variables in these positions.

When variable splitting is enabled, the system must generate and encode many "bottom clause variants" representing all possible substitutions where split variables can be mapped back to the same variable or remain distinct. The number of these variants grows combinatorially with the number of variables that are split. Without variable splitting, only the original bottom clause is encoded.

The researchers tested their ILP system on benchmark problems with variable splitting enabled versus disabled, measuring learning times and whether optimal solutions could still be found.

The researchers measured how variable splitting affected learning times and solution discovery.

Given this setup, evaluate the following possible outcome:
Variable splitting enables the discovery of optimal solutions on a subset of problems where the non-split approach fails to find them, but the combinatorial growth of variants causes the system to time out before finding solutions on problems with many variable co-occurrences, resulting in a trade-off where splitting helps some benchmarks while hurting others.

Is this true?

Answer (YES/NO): NO